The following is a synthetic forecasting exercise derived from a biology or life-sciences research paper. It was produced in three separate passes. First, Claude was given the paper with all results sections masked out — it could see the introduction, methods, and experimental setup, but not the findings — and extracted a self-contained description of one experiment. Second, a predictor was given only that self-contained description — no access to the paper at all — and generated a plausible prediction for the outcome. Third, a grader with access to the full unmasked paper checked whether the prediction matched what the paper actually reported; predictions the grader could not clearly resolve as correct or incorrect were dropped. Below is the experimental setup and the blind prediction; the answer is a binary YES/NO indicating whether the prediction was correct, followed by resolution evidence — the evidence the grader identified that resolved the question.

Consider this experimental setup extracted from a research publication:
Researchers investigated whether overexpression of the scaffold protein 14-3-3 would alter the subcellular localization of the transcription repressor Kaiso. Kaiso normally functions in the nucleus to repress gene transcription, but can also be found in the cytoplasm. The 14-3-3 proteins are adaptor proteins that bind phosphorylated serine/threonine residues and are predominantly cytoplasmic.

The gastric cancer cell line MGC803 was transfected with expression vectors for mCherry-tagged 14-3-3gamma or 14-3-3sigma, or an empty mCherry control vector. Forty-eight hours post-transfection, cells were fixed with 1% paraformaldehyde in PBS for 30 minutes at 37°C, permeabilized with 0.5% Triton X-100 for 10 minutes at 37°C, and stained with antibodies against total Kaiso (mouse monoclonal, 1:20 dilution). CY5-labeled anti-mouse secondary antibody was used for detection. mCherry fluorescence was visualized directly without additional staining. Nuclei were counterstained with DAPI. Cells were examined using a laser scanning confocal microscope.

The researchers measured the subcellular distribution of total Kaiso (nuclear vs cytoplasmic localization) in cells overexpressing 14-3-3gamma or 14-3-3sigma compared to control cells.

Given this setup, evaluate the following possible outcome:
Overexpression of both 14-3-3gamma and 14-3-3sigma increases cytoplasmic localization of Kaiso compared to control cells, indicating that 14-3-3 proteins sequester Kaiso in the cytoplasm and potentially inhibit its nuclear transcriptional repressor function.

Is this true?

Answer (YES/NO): YES